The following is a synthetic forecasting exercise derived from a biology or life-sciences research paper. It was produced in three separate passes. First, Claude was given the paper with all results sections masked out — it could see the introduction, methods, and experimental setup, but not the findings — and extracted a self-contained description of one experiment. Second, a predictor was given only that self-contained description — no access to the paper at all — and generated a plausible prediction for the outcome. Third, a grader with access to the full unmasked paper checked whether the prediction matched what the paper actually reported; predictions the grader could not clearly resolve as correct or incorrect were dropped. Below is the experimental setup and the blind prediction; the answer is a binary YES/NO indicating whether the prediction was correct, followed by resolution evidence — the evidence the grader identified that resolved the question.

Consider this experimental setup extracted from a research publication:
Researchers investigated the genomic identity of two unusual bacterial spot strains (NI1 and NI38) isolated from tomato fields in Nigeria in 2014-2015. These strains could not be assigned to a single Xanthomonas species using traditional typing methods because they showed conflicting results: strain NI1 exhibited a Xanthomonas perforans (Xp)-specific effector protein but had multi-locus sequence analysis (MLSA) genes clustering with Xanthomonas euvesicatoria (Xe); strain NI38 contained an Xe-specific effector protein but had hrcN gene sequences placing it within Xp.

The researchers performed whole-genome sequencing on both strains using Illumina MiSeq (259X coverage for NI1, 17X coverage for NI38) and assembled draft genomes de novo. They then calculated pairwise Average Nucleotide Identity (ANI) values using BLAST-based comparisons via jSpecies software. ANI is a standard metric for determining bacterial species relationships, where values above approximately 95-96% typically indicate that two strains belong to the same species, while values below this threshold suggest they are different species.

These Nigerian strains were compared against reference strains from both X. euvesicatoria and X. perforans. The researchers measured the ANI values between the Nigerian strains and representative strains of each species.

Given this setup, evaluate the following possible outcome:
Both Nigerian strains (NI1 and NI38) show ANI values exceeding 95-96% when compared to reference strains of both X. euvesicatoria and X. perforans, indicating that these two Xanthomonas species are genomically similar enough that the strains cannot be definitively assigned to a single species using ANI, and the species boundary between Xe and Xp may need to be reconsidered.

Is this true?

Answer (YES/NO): NO